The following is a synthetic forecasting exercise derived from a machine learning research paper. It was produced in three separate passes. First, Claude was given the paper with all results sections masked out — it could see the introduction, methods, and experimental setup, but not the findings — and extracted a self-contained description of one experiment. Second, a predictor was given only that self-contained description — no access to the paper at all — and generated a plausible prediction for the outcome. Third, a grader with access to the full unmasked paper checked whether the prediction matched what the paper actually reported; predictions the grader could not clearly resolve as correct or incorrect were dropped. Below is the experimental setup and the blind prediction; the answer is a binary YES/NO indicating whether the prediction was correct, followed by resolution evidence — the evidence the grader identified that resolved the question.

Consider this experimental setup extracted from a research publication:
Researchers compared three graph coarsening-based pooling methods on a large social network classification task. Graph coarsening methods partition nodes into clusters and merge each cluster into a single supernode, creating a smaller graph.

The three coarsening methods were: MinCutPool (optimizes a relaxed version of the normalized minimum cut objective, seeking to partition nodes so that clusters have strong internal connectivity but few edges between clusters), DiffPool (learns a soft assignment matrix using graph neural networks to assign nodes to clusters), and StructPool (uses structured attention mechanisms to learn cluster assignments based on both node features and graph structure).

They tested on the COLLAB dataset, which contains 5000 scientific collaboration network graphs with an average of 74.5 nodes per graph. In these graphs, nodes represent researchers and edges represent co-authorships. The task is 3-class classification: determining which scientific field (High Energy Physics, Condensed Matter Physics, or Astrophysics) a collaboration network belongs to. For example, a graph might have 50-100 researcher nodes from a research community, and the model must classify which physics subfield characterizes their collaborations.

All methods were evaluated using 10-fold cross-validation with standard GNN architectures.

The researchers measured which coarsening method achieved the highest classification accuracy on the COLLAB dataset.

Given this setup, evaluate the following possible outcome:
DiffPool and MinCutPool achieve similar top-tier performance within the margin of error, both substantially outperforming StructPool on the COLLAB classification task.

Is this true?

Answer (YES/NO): NO